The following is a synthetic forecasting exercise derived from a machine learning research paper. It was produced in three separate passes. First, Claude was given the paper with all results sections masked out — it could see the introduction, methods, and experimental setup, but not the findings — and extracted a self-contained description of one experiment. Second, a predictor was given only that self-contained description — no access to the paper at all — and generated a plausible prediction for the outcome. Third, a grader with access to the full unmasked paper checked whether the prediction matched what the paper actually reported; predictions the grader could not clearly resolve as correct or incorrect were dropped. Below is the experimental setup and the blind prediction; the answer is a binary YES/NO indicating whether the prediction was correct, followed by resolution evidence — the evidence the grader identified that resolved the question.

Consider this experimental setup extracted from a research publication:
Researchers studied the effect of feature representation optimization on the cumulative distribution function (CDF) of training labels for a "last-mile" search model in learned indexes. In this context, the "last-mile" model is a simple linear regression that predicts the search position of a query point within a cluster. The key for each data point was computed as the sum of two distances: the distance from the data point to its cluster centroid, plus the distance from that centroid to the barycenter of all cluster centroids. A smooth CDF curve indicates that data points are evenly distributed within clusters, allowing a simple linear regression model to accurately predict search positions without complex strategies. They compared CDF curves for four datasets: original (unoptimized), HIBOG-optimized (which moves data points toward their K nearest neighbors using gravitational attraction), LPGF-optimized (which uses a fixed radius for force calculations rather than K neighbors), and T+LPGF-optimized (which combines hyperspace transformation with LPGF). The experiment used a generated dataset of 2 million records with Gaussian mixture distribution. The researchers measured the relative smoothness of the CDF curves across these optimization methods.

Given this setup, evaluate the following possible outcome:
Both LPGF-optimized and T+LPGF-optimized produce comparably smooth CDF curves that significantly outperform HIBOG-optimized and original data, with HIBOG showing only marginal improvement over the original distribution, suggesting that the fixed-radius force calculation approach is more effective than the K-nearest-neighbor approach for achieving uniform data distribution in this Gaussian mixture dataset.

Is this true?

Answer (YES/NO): NO